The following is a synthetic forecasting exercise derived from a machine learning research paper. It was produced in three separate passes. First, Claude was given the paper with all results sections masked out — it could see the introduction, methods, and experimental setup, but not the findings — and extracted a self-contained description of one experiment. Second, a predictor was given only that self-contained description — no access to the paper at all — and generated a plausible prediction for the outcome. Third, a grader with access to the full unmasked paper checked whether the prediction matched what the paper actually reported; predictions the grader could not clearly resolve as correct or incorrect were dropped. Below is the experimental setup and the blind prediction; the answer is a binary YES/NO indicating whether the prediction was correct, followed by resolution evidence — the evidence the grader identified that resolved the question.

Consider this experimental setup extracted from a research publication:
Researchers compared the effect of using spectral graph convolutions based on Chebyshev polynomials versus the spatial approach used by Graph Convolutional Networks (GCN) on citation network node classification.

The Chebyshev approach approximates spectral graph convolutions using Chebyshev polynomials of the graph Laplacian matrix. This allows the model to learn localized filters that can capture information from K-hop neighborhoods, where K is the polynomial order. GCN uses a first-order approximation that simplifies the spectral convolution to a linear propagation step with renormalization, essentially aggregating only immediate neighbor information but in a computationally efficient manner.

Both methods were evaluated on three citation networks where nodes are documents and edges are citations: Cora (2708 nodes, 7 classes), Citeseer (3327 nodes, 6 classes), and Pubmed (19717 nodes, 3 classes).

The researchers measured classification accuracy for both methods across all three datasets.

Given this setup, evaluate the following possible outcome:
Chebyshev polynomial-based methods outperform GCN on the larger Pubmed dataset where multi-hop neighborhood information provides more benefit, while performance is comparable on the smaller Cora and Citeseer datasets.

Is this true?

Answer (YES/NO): NO